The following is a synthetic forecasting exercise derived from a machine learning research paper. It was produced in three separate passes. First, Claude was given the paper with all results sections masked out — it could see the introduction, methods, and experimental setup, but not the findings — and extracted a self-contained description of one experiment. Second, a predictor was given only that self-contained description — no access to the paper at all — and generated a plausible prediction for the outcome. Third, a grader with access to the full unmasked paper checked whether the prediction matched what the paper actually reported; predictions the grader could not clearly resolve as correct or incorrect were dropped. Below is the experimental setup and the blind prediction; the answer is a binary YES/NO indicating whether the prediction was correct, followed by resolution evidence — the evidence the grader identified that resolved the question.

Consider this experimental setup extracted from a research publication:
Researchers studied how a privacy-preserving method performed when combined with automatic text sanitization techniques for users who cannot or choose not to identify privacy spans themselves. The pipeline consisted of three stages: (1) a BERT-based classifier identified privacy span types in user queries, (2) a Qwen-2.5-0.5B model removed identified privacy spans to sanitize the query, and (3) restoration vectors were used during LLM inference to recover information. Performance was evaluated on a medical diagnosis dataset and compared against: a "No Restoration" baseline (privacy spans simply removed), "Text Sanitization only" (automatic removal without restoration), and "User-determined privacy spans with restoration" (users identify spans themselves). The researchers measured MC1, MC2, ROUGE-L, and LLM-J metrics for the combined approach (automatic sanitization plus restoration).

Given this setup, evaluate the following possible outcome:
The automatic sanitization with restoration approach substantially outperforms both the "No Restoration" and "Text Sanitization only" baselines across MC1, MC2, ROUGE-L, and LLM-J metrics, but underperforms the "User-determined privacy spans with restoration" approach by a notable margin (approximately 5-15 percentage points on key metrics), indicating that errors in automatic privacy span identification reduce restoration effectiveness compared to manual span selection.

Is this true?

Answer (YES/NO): NO